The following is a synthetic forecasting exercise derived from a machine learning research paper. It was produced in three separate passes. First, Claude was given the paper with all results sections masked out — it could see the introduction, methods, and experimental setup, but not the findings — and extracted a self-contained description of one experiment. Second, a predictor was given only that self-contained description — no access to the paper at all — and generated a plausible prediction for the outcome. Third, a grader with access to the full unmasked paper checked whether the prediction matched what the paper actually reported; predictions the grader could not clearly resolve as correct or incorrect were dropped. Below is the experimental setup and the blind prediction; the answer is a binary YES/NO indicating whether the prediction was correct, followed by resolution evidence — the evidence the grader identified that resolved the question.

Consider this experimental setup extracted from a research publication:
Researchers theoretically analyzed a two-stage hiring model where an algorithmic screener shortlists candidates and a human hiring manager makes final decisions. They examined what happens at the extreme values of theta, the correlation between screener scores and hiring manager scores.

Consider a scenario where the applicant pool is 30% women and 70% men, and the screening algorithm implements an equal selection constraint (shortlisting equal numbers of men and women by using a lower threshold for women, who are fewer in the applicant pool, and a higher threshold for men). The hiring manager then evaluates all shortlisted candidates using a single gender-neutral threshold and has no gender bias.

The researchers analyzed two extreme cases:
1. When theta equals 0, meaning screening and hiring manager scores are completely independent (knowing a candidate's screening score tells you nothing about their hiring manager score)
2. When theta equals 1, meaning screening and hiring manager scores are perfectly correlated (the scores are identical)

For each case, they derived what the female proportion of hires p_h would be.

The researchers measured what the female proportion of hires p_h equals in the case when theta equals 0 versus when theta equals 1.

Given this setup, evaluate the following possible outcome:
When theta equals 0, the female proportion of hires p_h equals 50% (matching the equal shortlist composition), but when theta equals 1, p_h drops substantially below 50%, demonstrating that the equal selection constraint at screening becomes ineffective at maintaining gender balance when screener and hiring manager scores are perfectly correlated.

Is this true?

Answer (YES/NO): YES